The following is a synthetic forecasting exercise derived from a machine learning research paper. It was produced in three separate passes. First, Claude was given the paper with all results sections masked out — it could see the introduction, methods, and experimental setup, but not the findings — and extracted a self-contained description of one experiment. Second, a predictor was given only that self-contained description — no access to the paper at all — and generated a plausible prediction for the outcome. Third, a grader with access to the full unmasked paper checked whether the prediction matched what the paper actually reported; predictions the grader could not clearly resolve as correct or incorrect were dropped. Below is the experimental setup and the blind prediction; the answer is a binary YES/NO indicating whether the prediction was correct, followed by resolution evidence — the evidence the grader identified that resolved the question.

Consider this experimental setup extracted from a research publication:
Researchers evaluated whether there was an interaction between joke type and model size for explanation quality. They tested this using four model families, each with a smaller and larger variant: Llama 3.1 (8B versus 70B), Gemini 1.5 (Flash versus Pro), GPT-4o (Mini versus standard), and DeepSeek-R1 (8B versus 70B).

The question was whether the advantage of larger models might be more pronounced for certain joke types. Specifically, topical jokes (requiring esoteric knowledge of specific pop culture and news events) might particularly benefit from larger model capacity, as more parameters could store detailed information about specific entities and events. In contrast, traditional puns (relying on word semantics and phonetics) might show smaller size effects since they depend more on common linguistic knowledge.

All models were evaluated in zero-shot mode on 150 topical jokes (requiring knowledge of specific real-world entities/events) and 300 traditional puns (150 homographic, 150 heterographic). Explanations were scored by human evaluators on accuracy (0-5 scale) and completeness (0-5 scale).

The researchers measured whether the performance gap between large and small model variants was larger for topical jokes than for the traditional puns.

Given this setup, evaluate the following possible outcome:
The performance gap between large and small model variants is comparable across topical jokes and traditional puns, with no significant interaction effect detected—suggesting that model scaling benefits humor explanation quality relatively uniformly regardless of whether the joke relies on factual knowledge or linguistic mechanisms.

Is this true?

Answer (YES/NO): NO